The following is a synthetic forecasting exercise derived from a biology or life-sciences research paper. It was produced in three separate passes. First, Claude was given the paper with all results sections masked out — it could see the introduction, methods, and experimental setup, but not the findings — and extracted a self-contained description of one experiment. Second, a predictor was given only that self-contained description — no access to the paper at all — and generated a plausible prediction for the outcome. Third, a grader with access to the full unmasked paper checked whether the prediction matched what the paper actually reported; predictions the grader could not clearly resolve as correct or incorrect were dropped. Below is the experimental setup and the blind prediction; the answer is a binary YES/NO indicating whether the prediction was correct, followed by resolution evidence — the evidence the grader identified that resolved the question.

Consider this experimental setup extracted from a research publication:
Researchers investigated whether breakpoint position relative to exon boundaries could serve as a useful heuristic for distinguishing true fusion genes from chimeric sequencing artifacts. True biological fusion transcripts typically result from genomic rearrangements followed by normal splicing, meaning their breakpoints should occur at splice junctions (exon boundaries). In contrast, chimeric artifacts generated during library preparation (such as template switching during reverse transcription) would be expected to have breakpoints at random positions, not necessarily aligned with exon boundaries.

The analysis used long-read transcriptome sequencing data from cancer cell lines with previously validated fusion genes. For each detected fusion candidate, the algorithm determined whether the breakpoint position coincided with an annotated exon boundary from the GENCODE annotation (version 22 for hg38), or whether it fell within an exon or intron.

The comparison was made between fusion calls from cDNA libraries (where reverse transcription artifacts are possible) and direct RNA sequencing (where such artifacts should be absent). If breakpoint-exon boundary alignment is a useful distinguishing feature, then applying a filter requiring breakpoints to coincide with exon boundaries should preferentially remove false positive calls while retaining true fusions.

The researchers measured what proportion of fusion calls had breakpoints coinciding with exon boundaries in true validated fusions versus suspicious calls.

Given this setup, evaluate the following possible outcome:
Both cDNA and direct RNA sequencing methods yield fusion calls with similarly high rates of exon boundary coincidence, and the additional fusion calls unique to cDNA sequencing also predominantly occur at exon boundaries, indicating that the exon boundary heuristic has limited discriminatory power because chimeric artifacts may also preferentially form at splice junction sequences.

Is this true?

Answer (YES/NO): NO